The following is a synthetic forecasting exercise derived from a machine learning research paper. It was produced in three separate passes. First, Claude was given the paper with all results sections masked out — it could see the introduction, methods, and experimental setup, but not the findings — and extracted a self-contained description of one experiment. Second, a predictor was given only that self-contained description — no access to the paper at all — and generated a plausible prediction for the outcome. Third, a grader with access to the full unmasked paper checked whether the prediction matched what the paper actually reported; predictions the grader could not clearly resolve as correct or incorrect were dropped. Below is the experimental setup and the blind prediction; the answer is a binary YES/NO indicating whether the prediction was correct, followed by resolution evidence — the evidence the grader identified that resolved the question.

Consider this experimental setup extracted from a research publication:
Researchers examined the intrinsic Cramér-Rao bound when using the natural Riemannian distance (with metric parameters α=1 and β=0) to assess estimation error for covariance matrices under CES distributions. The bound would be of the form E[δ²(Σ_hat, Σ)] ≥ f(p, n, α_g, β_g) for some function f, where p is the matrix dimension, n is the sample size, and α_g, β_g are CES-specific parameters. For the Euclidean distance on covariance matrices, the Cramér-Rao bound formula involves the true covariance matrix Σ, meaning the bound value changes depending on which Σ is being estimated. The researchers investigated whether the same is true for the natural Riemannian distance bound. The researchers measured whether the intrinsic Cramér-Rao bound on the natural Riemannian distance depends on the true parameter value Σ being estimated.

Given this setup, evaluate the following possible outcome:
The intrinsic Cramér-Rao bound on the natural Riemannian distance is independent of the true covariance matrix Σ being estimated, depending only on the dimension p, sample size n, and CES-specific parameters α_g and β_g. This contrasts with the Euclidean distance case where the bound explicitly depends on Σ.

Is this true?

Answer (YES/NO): YES